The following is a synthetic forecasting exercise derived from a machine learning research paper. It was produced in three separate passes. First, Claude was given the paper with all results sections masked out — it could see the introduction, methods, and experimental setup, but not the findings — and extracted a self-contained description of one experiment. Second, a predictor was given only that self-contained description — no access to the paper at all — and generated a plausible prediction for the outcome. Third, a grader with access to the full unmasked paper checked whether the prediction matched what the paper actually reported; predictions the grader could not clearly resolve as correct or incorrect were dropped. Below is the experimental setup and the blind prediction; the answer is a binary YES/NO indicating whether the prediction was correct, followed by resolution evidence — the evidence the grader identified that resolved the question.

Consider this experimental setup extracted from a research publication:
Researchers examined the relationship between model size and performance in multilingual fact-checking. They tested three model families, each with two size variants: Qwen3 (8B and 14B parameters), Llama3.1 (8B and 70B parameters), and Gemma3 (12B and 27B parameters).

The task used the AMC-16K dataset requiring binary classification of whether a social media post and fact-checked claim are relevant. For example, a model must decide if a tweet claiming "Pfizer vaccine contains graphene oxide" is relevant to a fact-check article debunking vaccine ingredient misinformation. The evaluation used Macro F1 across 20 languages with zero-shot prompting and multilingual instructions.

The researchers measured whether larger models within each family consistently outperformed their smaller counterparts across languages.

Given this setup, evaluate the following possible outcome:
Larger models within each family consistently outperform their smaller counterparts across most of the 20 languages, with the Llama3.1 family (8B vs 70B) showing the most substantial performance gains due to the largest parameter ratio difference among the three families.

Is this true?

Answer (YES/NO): YES